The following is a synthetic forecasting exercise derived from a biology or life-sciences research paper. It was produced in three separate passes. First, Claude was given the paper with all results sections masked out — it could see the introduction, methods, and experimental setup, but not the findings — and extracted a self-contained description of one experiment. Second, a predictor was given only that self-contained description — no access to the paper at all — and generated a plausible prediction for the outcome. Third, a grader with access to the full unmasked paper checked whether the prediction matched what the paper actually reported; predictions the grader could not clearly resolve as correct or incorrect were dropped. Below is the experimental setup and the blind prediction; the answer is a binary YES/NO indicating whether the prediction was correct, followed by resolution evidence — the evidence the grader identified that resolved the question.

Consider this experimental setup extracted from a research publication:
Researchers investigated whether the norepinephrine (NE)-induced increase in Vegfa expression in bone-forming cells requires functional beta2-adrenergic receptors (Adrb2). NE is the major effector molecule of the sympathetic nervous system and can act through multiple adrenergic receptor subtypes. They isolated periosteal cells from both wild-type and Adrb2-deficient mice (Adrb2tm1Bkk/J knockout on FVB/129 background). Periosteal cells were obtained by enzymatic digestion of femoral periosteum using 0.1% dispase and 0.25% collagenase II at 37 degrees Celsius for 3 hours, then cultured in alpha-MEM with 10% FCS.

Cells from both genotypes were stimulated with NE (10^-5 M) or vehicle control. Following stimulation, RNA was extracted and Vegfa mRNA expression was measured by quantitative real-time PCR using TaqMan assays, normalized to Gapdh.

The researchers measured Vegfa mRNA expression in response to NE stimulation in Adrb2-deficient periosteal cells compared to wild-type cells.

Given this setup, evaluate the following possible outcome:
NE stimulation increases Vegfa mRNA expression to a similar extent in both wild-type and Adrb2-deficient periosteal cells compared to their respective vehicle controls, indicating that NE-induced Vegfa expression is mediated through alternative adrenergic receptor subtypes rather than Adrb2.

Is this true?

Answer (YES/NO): NO